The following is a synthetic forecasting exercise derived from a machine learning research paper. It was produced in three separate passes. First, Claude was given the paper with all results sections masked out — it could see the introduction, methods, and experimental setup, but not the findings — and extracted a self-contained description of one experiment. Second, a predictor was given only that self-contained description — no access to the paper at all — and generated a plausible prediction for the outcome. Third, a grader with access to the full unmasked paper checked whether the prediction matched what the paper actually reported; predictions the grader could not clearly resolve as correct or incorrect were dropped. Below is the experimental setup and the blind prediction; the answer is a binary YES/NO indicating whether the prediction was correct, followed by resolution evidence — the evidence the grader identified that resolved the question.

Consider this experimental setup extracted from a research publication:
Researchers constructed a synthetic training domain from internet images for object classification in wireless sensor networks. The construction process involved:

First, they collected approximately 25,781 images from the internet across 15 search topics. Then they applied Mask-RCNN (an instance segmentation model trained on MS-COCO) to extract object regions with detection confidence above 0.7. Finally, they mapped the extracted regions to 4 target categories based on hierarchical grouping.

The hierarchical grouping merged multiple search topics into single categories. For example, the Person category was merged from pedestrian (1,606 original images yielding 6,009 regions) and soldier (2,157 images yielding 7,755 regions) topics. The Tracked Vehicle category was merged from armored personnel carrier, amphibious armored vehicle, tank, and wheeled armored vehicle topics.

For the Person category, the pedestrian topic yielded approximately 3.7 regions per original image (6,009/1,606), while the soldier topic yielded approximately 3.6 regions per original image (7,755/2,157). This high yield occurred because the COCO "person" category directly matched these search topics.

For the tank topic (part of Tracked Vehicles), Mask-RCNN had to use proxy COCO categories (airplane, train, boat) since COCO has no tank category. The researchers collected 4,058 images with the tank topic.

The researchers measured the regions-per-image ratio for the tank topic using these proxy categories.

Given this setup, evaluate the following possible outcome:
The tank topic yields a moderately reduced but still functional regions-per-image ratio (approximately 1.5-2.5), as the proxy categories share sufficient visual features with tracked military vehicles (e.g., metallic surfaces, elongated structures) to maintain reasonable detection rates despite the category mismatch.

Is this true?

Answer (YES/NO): NO